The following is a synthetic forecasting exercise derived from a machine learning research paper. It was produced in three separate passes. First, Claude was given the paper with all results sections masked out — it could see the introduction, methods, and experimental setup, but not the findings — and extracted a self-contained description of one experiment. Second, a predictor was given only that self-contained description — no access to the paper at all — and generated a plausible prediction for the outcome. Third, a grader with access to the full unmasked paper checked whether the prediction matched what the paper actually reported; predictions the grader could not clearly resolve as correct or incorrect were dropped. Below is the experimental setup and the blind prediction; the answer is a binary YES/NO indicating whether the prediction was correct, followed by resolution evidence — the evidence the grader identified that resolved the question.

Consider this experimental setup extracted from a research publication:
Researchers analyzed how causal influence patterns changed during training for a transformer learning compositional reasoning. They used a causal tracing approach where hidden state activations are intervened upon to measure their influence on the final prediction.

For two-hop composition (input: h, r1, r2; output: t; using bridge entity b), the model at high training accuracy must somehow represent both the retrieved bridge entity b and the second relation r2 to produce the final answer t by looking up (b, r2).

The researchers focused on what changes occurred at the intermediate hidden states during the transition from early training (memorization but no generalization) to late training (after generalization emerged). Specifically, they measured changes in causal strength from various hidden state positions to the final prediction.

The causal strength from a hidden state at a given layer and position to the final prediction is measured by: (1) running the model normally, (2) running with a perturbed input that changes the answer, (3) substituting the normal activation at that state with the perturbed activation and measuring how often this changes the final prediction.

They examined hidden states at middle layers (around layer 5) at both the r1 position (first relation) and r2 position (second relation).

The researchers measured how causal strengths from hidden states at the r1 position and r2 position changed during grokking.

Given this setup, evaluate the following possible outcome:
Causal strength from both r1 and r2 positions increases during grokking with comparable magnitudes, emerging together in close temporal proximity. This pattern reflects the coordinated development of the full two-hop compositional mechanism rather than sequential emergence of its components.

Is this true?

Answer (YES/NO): NO